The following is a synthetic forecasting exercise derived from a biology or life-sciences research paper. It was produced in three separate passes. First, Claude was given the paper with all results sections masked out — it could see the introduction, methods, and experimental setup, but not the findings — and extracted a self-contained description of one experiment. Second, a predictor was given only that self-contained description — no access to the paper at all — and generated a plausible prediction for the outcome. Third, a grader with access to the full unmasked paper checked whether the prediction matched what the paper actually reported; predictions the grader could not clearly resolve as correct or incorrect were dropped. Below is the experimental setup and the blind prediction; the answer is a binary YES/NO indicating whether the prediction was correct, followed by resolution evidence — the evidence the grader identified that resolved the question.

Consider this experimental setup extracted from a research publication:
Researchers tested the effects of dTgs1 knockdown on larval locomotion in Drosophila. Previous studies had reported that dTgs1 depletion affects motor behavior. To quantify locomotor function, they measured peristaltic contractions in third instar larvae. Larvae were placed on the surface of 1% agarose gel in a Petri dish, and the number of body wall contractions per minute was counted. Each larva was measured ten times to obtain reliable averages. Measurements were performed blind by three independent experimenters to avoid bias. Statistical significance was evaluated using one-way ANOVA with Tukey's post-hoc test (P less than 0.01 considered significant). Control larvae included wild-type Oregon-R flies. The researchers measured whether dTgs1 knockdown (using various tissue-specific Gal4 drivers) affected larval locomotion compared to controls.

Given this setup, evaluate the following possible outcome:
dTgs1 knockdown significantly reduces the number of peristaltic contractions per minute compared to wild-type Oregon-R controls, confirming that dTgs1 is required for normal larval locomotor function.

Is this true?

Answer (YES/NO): NO